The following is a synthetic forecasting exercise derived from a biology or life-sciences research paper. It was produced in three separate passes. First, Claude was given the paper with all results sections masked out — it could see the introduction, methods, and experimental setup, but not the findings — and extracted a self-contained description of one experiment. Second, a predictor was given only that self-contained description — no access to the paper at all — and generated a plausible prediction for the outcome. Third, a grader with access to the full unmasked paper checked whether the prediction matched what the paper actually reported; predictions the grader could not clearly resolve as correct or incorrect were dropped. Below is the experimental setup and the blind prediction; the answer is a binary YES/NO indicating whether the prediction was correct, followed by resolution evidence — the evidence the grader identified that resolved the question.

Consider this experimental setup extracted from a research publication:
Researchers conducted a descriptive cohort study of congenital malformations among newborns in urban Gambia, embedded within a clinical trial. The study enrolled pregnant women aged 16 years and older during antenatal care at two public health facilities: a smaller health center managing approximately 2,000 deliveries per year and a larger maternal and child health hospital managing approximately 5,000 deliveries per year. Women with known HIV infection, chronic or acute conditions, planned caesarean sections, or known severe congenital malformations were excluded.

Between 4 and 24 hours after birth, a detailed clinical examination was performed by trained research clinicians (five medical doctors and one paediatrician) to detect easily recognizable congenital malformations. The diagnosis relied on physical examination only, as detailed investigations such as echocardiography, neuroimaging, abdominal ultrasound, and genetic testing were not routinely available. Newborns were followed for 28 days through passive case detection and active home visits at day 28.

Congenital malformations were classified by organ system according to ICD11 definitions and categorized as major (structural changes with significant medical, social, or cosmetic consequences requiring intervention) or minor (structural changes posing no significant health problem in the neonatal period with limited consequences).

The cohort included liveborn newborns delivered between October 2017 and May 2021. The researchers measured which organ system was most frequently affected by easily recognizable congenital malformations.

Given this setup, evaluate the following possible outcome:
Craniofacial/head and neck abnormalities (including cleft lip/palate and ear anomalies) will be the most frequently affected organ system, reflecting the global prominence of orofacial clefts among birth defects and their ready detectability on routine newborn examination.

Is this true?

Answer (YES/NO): NO